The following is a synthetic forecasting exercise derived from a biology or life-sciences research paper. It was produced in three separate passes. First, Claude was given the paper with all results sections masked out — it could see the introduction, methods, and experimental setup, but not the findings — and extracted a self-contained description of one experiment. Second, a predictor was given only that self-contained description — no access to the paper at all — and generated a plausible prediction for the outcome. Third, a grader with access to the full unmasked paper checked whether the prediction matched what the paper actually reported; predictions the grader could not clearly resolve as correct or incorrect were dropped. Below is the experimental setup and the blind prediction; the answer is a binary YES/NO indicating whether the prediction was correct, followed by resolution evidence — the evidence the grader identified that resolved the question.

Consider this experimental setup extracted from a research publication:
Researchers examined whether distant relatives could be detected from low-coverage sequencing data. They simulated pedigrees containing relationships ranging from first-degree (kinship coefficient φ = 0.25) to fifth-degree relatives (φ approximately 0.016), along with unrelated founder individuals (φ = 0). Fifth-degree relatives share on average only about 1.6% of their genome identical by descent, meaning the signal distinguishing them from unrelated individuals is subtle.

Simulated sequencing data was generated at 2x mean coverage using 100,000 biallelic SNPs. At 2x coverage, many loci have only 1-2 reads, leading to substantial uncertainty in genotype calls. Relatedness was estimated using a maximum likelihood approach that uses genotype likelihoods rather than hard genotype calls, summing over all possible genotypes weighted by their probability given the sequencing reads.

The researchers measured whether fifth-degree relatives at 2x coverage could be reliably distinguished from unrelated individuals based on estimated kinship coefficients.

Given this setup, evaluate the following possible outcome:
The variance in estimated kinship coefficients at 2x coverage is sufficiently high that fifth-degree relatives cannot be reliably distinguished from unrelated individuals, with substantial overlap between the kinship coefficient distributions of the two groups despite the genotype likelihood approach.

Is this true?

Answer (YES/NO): NO